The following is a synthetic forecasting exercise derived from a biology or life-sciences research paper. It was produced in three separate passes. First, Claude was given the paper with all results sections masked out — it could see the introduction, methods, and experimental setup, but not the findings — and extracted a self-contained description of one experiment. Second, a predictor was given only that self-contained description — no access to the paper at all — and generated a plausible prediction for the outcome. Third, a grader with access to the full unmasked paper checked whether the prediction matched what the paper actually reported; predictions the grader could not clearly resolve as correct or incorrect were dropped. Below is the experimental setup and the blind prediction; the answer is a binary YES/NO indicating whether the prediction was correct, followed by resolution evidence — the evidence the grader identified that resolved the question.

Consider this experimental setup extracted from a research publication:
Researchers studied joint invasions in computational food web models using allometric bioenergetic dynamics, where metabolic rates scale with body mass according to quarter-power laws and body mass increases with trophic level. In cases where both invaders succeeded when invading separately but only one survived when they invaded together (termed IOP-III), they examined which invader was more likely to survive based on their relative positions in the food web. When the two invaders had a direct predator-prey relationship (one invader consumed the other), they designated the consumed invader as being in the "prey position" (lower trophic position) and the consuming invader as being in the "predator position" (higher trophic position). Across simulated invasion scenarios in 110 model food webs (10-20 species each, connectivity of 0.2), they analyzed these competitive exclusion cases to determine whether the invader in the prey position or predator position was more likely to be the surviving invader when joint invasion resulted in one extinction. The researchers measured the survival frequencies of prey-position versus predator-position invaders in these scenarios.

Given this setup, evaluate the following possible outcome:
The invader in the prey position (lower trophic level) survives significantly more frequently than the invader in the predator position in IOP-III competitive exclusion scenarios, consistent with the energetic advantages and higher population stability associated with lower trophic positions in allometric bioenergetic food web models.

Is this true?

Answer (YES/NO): YES